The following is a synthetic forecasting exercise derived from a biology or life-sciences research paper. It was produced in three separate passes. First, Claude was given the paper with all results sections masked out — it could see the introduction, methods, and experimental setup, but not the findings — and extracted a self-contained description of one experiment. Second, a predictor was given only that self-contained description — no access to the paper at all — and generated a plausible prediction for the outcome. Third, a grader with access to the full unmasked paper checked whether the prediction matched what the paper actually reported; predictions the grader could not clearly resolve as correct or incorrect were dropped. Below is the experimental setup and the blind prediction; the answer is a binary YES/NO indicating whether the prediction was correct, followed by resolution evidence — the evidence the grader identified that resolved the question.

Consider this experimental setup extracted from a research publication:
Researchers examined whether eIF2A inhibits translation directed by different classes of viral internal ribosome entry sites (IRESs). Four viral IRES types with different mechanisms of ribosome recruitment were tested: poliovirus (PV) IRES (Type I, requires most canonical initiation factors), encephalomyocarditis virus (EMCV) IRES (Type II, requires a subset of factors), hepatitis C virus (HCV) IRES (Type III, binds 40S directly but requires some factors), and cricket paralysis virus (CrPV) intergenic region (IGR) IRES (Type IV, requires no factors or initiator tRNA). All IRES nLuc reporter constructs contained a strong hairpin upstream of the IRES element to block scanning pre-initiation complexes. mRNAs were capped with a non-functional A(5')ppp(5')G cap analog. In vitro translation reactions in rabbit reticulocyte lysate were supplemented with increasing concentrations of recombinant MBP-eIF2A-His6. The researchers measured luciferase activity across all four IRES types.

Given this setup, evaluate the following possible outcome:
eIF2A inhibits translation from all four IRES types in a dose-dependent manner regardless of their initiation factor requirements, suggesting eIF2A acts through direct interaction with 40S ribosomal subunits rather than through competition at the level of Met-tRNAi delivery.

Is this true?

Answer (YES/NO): YES